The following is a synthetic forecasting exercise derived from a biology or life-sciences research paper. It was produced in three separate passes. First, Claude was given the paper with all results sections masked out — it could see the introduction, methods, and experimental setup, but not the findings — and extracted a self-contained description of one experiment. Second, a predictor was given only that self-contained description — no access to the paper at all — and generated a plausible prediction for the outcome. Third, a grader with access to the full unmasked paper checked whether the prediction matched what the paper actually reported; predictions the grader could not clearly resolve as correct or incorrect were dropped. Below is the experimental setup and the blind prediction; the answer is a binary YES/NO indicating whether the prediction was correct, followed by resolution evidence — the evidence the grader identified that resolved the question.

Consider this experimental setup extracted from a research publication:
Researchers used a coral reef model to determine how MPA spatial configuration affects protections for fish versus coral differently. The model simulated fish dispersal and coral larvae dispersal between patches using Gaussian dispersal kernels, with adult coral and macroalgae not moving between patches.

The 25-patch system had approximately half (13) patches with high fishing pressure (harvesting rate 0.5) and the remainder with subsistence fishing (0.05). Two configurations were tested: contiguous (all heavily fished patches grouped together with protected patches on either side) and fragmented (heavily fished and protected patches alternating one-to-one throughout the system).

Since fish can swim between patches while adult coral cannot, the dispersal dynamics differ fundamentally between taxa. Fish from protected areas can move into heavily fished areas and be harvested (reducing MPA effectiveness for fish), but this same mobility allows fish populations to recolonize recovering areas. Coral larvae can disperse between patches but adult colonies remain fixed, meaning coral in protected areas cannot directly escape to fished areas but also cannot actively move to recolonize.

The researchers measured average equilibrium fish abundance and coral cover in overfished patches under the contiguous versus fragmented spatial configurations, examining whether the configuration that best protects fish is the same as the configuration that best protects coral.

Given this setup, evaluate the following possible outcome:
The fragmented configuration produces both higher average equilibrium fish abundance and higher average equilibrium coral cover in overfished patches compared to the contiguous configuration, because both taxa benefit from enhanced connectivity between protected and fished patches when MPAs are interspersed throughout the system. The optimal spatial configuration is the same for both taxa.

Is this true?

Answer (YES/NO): NO